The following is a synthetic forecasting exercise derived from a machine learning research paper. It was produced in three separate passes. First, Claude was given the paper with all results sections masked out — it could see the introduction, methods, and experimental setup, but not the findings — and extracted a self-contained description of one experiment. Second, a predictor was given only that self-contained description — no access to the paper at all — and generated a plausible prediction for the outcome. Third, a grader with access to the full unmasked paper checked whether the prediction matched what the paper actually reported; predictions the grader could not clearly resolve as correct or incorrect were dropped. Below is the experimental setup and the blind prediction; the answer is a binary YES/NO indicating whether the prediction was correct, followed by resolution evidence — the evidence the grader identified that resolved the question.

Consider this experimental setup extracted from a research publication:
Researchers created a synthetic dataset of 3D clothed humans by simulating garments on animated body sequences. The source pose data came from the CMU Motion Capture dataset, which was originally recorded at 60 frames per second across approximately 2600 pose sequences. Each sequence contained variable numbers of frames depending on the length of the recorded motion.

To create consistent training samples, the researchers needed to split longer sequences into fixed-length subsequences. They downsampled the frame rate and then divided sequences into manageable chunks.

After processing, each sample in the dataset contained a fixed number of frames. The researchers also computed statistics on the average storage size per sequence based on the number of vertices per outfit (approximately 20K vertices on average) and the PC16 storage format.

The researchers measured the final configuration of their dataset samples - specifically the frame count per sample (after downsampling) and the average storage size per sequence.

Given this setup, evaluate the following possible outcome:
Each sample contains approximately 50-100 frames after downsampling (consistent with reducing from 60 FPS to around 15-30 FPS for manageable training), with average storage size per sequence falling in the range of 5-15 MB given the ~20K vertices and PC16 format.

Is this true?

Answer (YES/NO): NO